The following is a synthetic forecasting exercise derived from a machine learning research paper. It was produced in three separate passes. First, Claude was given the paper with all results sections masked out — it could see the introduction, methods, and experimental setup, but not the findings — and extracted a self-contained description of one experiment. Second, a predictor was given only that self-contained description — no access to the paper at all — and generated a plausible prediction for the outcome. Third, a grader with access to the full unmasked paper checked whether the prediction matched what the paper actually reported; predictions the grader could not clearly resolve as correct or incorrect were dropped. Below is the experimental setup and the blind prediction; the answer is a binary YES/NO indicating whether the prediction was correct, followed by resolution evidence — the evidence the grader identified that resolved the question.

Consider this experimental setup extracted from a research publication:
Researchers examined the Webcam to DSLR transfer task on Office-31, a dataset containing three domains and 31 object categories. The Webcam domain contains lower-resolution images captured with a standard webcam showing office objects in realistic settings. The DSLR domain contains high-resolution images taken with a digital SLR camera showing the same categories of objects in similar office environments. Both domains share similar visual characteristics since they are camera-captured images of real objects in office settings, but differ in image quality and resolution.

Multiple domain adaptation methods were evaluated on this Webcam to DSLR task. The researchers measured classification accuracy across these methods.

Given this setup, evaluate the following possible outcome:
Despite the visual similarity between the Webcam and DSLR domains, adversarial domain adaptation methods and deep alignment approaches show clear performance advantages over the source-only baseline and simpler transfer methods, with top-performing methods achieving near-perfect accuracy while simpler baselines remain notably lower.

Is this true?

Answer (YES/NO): NO